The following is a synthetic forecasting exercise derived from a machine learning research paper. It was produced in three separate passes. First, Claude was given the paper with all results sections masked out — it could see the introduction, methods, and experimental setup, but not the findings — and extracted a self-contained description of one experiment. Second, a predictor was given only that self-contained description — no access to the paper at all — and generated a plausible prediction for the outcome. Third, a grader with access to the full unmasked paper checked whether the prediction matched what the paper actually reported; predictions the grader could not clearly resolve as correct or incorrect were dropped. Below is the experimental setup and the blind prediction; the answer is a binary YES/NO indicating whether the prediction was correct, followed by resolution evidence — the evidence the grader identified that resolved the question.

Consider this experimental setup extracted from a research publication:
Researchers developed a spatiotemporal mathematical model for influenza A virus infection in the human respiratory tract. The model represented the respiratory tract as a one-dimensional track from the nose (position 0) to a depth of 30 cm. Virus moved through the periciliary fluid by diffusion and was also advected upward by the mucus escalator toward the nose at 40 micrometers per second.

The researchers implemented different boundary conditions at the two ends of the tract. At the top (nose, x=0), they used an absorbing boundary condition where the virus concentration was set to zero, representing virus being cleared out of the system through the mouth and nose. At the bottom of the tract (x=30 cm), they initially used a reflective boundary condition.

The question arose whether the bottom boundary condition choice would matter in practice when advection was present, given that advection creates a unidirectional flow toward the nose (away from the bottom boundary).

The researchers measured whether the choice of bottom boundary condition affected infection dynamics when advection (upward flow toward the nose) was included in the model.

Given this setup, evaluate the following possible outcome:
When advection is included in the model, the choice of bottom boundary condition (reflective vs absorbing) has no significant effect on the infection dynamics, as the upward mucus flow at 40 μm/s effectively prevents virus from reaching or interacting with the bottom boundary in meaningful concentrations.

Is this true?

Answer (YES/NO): YES